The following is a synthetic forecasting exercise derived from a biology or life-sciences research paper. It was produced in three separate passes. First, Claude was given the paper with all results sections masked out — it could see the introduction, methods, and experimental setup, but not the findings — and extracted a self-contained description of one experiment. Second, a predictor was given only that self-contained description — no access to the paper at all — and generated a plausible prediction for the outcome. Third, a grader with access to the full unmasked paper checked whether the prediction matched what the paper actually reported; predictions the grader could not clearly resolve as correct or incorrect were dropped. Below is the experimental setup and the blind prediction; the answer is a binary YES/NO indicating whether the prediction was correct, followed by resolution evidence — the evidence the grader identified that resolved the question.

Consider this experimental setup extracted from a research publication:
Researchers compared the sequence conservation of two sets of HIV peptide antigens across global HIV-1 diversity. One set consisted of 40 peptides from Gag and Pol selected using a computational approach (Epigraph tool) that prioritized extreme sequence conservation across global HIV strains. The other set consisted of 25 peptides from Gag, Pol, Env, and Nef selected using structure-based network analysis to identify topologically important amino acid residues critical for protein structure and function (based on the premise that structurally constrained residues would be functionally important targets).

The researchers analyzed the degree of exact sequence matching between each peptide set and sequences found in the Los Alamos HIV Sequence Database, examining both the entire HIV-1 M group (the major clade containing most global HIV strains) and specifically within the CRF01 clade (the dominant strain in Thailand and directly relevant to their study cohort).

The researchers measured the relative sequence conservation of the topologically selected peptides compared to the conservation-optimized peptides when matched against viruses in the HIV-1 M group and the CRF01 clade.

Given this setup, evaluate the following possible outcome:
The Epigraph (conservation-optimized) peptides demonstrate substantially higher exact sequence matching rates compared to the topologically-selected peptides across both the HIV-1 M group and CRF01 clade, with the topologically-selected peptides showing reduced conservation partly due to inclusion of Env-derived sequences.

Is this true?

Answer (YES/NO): NO